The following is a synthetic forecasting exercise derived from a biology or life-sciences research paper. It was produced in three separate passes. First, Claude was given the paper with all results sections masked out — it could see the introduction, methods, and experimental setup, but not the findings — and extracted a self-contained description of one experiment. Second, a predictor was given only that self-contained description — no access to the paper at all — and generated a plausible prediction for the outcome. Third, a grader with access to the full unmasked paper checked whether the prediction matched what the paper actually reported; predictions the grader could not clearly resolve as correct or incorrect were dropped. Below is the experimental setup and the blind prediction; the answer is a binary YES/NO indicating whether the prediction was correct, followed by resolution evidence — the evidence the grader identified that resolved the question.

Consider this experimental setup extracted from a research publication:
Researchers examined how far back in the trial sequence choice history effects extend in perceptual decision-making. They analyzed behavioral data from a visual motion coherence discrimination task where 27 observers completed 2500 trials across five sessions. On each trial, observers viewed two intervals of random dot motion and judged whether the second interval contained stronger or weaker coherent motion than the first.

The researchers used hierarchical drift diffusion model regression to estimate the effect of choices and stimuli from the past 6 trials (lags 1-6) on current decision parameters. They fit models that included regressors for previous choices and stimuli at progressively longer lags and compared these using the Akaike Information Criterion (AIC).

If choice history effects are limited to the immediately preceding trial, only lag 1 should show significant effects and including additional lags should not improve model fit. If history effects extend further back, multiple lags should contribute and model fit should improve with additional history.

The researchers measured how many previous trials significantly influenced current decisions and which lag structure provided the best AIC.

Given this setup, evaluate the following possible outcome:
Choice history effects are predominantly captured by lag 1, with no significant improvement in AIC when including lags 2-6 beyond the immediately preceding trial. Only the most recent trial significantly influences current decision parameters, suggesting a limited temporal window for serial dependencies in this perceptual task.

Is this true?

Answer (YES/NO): NO